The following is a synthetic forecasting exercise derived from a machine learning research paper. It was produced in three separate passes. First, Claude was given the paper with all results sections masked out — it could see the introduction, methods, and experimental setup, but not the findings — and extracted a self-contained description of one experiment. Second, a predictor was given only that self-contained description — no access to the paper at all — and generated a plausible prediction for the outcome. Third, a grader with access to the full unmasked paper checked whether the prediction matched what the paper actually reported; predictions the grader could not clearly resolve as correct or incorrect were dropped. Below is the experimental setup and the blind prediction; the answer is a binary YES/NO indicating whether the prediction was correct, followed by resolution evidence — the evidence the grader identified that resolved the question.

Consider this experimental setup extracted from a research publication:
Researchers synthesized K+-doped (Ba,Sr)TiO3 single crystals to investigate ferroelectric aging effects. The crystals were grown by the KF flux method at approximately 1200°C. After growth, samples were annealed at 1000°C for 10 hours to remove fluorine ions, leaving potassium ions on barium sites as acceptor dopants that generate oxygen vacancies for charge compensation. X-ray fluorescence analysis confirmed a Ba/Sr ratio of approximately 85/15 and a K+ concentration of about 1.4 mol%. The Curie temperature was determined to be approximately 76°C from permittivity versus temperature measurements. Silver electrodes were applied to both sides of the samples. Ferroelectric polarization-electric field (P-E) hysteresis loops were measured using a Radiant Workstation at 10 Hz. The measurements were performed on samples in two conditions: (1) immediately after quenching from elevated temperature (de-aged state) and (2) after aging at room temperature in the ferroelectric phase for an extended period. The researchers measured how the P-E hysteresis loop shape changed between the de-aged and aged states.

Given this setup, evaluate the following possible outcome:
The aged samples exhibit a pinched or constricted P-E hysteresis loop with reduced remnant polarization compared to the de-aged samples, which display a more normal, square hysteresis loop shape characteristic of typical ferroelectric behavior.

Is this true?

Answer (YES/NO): YES